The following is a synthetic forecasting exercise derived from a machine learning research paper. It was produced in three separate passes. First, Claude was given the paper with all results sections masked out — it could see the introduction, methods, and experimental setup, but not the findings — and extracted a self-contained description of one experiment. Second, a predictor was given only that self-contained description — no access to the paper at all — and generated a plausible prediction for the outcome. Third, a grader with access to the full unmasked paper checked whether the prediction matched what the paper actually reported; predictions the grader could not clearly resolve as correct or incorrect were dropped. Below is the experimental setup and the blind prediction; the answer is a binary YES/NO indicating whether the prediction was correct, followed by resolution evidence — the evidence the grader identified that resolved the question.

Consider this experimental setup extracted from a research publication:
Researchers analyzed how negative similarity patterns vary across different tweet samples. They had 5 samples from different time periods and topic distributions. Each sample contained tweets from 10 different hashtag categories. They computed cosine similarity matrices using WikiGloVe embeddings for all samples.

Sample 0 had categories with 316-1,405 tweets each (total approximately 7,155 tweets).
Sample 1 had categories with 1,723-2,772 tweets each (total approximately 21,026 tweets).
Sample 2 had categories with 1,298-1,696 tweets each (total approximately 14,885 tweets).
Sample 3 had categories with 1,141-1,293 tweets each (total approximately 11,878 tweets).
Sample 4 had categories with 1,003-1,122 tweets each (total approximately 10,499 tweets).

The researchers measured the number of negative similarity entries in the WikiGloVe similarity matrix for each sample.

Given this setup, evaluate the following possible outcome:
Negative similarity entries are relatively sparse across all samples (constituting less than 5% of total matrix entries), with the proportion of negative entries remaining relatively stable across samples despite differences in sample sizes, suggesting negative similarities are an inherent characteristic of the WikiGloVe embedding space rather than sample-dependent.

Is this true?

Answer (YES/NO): NO